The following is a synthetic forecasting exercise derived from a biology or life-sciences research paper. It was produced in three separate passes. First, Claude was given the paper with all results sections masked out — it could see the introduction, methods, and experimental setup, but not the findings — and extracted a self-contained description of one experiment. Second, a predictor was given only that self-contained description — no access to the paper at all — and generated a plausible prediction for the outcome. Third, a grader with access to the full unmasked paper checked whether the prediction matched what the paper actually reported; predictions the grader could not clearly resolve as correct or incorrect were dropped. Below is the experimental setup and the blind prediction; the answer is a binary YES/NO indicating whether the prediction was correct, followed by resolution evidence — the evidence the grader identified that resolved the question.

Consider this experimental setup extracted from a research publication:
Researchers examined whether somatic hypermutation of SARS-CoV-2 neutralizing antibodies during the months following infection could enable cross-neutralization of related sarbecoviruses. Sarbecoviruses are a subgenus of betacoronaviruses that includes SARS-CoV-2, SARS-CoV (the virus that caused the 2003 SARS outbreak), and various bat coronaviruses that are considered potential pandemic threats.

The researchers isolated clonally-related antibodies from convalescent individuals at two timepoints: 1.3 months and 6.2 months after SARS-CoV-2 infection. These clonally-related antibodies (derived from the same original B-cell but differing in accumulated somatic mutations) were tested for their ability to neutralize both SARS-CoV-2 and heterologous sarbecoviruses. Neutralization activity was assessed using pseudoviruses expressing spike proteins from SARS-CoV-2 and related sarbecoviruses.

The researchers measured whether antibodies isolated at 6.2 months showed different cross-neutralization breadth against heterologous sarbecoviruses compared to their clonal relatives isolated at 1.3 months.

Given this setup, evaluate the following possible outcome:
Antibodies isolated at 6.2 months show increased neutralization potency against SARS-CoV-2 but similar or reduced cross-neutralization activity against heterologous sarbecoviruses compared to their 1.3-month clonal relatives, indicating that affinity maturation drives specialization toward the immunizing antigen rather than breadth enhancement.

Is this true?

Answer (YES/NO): NO